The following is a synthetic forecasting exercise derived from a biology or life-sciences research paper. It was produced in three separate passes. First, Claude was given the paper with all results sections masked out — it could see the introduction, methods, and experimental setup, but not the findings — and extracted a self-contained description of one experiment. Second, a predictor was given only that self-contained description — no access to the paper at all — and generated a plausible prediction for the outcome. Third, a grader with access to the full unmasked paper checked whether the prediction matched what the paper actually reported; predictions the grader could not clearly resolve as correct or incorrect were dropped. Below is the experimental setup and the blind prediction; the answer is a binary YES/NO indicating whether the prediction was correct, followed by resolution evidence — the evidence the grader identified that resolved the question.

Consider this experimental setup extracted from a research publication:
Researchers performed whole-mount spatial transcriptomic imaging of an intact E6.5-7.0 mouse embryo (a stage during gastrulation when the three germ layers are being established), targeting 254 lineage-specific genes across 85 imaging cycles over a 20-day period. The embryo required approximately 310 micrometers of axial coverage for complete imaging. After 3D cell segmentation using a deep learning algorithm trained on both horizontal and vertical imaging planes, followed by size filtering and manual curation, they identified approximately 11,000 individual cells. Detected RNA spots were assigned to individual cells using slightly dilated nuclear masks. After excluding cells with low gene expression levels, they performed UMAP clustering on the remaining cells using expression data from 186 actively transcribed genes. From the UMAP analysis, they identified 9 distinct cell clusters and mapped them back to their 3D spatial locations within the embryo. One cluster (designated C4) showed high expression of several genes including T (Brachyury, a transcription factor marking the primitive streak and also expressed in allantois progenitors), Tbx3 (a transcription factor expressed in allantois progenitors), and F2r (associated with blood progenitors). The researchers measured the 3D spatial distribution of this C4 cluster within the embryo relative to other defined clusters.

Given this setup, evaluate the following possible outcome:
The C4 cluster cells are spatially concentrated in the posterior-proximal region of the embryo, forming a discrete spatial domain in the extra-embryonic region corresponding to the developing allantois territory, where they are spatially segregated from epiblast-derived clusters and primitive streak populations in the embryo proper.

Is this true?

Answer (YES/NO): NO